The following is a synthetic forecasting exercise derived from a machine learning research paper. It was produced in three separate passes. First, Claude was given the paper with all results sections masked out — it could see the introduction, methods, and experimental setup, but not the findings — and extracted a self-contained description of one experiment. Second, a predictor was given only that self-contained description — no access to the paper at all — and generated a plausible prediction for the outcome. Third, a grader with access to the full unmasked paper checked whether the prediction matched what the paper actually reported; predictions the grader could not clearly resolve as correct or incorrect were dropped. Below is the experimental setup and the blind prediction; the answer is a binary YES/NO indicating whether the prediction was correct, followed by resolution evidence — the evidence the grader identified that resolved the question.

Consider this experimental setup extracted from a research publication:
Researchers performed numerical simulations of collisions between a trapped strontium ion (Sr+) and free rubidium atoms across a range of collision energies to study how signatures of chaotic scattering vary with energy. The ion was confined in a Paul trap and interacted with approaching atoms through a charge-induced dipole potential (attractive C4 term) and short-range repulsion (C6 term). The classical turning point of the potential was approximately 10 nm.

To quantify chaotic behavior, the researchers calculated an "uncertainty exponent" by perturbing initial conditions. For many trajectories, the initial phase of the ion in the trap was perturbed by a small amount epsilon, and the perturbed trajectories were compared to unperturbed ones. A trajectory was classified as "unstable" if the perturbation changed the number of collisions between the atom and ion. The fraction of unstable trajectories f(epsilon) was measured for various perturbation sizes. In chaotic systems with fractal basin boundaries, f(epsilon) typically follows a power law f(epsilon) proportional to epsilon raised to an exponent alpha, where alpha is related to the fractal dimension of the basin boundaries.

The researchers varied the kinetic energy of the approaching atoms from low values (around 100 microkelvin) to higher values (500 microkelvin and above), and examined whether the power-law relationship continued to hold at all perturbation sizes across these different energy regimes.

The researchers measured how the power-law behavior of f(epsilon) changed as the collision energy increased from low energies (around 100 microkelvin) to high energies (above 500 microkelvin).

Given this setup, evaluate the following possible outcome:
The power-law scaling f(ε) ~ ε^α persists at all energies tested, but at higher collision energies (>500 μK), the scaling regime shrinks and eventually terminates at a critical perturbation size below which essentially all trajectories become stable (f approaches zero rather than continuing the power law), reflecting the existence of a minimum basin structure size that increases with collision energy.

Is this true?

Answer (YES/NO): NO